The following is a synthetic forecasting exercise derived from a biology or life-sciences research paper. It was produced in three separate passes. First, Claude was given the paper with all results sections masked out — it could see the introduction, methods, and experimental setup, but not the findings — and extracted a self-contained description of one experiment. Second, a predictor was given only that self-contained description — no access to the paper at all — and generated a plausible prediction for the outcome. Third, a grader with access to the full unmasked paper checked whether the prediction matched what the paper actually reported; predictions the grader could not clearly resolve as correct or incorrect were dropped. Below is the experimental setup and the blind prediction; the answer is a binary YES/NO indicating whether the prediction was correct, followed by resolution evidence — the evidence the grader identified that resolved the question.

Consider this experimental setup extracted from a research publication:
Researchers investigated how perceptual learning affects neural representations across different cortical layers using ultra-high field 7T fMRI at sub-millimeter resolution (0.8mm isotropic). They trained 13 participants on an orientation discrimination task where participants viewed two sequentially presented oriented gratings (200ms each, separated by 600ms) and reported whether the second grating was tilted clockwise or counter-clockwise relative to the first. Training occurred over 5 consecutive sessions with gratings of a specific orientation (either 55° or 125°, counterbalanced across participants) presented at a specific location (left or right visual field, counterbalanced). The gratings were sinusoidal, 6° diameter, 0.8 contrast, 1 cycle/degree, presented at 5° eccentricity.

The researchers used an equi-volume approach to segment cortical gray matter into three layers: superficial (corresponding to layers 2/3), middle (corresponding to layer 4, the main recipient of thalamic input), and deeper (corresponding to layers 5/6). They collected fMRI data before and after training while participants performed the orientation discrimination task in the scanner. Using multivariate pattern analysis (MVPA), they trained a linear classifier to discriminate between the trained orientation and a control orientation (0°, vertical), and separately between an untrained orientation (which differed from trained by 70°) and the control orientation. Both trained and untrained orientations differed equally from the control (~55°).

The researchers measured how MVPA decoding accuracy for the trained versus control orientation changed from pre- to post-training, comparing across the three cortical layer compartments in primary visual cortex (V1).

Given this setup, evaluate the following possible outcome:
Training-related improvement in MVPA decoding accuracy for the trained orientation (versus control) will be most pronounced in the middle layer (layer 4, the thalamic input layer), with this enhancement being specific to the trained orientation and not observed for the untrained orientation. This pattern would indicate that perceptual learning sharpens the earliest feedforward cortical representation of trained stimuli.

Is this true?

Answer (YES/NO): NO